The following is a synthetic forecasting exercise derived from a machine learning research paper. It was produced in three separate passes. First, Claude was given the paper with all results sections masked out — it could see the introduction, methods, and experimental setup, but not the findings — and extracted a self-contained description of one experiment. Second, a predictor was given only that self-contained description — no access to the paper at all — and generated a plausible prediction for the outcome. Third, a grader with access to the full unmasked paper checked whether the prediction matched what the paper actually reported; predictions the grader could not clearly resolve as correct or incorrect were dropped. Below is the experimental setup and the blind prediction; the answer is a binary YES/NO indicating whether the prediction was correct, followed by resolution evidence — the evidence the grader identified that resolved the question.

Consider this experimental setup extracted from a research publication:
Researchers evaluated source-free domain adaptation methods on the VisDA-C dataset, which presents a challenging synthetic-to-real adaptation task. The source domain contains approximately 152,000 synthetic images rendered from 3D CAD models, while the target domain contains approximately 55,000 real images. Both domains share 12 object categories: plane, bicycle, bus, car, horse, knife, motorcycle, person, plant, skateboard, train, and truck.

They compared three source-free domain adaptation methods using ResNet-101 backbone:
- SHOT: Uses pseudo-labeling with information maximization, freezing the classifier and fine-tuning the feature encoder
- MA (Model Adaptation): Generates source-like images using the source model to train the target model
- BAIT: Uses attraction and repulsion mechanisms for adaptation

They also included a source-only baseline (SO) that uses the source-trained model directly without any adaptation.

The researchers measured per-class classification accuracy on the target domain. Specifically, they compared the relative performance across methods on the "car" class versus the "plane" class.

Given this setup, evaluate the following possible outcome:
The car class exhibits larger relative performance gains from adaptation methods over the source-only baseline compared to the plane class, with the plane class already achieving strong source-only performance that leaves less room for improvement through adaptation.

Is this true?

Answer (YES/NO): NO